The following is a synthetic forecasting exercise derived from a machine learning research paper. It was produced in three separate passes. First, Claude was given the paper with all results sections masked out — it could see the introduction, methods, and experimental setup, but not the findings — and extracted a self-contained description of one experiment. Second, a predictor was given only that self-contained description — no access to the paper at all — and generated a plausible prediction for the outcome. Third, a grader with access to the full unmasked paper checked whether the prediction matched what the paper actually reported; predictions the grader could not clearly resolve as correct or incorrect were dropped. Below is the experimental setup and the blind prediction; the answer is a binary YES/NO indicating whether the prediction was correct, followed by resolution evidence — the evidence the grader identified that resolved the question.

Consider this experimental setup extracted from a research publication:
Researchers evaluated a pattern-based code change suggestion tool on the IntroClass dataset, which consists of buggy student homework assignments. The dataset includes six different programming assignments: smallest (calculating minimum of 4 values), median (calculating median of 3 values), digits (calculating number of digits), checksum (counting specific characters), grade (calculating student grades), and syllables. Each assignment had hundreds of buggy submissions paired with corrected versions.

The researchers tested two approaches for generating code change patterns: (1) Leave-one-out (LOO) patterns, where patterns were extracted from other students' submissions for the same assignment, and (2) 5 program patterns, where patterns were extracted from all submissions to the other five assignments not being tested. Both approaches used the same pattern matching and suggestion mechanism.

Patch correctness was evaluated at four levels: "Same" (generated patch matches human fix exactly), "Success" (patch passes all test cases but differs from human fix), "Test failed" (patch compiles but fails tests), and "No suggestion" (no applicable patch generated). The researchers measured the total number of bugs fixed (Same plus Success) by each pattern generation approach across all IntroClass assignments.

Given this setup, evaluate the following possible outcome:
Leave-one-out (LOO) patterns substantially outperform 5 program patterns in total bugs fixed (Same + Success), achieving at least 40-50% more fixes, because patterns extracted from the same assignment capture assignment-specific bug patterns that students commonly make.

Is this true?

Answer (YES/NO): NO